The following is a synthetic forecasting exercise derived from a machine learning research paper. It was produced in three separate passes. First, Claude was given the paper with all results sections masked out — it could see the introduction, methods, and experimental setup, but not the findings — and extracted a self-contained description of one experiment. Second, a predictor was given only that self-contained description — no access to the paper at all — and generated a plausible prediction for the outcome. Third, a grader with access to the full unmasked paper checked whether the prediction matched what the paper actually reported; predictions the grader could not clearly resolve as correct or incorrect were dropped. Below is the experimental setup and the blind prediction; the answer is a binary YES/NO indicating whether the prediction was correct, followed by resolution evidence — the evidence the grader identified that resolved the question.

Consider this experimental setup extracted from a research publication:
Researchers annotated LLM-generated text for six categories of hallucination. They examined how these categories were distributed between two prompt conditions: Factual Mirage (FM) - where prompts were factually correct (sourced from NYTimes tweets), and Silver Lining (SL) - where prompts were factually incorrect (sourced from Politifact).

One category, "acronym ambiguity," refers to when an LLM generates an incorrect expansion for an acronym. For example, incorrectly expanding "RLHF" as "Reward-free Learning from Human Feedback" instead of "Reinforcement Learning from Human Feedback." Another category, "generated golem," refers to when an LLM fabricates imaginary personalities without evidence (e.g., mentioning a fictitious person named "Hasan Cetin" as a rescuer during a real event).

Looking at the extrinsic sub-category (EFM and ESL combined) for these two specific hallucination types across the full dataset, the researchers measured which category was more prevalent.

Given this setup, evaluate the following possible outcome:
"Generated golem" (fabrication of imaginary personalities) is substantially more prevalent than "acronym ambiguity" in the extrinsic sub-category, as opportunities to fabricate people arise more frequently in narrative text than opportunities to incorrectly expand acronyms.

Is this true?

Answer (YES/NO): YES